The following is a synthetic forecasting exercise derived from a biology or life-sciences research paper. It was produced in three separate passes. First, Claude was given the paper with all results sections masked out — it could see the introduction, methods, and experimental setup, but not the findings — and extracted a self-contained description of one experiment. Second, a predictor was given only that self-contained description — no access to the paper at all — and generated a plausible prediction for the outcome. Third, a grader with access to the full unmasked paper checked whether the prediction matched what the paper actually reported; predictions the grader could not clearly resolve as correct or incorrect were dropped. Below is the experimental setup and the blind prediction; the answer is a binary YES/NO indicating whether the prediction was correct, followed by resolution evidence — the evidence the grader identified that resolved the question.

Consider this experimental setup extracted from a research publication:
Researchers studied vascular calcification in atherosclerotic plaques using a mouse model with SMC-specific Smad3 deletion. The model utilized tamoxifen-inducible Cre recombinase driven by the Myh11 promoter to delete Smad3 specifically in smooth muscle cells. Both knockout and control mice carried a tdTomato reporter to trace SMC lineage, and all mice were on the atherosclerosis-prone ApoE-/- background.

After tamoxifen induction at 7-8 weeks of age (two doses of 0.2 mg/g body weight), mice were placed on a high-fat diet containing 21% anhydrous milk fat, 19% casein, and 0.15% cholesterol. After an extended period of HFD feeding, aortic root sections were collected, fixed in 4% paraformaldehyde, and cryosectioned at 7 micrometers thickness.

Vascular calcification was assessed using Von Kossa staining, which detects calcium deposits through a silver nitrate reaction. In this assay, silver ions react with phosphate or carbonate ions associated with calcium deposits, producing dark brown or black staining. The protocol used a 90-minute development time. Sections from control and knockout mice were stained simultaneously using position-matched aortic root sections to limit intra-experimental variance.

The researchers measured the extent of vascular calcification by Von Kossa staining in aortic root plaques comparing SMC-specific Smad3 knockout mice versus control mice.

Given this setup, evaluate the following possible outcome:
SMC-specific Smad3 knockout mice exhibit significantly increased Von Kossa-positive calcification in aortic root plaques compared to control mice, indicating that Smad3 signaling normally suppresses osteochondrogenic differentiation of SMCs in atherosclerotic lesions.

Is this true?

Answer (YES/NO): YES